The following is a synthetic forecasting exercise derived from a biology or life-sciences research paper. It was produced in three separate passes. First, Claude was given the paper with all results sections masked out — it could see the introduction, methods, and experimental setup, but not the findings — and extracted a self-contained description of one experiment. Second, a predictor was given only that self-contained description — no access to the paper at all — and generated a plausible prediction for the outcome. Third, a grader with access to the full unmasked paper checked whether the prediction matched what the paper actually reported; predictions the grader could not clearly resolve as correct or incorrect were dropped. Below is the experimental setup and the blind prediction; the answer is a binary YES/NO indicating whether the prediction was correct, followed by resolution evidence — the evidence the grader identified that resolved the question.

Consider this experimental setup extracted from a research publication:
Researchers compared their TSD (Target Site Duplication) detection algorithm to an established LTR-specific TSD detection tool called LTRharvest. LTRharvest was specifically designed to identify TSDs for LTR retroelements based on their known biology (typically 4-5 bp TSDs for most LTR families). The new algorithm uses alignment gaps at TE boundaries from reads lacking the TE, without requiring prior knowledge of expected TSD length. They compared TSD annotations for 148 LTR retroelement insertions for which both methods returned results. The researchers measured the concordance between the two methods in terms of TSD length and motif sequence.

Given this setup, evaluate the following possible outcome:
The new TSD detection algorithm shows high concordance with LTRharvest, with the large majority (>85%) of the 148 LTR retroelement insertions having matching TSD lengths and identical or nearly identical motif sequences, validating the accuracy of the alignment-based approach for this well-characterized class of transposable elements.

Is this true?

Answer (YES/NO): NO